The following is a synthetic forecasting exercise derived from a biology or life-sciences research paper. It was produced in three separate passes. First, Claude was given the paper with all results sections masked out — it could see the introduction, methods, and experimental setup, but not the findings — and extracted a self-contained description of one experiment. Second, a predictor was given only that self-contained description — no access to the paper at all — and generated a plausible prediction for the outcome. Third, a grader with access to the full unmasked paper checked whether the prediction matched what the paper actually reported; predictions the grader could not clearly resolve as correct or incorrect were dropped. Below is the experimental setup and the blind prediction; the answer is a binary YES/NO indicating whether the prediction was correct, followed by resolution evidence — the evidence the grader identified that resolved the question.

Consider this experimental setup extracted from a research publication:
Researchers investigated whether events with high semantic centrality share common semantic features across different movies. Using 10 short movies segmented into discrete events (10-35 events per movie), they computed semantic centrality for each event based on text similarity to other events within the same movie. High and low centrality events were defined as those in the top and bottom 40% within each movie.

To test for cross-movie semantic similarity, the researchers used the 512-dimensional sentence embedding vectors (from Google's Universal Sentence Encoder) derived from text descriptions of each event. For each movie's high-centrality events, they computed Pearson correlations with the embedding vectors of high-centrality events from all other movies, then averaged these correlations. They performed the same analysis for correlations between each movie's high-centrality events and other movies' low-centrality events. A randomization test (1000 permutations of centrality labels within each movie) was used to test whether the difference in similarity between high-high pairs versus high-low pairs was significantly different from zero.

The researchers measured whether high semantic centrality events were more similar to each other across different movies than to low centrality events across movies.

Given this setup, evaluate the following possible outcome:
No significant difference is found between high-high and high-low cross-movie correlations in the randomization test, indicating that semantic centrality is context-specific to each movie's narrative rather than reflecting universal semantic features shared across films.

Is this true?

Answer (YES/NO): NO